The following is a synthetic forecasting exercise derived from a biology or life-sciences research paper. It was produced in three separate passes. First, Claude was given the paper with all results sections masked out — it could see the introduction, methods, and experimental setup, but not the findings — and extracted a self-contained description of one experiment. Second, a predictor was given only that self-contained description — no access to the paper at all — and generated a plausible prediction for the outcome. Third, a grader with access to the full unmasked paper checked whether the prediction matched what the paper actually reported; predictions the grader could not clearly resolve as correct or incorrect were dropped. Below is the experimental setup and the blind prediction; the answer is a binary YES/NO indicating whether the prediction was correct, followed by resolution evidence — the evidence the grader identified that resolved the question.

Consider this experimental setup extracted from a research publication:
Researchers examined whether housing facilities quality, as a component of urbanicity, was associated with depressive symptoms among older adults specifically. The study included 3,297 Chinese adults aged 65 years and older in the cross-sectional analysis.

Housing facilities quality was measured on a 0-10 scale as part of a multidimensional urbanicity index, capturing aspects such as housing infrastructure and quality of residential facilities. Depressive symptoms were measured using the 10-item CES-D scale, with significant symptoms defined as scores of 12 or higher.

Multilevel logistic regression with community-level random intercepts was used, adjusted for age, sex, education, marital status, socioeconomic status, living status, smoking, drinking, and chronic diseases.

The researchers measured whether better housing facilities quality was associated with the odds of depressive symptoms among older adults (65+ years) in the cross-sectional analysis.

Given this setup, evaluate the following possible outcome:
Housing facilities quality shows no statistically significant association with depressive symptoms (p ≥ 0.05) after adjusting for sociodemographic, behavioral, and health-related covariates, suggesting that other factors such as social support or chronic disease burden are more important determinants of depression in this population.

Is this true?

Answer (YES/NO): NO